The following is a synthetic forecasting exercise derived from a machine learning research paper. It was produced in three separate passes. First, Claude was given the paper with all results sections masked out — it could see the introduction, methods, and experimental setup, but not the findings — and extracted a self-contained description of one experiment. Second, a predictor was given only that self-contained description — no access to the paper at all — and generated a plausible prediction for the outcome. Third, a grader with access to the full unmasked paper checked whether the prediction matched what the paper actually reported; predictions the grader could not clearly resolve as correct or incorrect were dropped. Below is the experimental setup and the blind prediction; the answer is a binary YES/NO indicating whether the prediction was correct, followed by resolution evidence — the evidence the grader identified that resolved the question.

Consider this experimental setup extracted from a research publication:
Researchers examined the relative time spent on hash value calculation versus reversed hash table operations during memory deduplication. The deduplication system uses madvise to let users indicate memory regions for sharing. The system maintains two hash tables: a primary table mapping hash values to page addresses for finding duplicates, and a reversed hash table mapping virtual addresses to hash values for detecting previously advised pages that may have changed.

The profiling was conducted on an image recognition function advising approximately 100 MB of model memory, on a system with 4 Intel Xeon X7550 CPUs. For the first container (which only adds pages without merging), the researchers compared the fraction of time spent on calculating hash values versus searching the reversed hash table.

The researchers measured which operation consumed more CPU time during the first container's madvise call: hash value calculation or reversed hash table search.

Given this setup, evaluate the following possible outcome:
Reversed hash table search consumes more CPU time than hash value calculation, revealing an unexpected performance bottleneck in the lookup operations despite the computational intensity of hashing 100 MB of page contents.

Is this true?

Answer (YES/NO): YES